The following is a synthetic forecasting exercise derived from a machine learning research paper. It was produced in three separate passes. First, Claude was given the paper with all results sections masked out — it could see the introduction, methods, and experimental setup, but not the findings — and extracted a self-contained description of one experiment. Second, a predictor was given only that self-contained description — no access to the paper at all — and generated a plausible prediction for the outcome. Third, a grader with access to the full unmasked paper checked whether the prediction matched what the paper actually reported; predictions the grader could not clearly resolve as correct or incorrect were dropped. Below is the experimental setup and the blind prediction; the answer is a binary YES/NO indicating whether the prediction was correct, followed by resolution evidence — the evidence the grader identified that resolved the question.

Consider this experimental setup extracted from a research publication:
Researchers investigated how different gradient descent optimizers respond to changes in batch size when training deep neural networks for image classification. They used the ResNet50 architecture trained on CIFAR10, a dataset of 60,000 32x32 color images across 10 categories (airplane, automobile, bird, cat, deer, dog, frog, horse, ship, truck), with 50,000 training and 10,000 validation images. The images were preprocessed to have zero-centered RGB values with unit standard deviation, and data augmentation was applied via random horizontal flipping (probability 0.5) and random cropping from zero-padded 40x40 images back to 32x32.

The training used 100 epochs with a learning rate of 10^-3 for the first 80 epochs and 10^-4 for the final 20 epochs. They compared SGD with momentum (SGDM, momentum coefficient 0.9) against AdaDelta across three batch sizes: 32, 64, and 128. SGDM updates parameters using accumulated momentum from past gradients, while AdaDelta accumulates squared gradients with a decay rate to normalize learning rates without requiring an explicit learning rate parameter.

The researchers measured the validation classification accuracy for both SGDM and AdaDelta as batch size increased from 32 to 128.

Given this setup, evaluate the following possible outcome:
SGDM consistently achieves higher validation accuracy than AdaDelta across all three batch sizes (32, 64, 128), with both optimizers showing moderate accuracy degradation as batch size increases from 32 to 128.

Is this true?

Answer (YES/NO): NO